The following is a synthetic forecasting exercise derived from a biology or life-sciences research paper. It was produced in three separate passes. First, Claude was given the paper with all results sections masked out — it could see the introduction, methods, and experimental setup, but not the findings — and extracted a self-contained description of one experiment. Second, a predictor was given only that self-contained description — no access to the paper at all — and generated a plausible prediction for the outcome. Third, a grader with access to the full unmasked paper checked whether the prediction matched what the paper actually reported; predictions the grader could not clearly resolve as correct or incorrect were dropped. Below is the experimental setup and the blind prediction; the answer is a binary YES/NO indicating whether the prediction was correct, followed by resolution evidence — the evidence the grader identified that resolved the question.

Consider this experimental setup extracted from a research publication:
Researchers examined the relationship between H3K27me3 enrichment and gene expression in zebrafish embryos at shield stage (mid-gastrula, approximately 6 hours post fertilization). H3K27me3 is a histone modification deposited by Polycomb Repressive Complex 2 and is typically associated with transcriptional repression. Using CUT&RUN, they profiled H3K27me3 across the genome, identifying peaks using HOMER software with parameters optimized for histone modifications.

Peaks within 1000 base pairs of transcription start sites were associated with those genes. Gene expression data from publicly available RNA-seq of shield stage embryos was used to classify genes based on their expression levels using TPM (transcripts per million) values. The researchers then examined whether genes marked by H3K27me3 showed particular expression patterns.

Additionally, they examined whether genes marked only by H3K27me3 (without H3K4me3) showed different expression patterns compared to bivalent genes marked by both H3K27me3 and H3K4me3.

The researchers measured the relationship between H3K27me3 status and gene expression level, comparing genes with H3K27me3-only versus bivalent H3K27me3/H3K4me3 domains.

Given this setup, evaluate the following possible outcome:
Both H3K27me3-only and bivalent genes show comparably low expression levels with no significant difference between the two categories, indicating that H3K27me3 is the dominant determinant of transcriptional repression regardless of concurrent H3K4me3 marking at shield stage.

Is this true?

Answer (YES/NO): NO